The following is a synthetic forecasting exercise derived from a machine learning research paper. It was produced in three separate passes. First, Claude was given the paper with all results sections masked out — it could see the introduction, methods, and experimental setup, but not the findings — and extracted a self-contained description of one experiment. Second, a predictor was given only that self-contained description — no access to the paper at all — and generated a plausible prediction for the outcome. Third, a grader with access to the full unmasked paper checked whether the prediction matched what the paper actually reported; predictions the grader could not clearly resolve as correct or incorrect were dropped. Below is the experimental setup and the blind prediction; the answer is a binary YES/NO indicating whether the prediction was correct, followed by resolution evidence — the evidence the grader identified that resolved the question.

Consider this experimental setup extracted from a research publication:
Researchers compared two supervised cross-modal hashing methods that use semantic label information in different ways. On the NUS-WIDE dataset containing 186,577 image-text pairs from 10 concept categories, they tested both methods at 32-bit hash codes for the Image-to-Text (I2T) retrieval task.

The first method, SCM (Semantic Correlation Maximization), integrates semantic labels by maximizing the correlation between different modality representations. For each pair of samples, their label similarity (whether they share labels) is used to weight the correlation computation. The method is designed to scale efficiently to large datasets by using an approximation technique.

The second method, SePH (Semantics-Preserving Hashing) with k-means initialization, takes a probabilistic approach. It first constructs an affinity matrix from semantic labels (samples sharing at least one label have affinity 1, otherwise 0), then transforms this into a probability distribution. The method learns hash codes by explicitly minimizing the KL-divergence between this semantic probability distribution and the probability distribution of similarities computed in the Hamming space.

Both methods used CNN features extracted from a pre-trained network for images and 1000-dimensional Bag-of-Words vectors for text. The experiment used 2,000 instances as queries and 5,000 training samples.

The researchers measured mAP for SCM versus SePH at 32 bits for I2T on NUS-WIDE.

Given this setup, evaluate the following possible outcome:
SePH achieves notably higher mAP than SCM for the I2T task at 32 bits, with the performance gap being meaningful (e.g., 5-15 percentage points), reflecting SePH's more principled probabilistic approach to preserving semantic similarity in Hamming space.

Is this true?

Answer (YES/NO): NO